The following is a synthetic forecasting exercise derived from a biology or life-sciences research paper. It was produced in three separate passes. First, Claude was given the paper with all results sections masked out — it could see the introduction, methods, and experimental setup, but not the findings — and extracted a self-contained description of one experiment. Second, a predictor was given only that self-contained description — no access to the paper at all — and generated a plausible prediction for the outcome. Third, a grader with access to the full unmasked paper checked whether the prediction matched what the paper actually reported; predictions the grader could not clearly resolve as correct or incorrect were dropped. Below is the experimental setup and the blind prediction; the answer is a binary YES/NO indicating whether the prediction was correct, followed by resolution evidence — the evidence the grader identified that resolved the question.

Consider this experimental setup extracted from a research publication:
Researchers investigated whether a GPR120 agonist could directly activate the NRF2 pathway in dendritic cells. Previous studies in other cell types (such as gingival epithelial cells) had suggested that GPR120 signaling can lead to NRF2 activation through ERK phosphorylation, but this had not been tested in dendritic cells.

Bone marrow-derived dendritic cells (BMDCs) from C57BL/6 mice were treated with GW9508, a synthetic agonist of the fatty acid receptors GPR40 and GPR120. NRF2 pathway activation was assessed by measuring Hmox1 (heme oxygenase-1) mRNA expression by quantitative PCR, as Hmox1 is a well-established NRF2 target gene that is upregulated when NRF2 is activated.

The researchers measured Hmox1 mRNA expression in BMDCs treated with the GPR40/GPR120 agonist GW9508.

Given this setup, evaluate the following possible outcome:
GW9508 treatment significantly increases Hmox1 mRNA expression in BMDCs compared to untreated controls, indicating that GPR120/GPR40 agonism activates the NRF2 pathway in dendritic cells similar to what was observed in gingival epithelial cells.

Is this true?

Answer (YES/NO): NO